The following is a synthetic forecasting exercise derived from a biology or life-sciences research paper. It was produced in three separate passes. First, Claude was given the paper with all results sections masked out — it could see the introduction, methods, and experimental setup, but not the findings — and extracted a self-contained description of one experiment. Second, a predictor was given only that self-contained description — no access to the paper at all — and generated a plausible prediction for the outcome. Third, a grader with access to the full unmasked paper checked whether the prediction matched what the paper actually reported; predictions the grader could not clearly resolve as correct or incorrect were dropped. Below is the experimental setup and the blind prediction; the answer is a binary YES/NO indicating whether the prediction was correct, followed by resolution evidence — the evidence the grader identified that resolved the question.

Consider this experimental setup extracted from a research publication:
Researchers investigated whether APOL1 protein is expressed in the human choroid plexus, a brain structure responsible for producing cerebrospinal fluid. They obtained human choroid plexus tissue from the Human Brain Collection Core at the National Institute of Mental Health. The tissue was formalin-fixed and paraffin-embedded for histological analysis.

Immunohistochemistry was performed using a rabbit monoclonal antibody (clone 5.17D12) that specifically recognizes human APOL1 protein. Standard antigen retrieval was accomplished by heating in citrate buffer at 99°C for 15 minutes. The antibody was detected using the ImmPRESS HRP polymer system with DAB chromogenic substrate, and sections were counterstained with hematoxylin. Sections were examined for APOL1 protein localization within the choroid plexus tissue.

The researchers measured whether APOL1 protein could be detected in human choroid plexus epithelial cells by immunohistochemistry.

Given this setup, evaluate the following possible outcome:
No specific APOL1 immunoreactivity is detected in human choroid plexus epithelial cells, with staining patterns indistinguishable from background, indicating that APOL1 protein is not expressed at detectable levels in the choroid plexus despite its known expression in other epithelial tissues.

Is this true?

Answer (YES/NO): NO